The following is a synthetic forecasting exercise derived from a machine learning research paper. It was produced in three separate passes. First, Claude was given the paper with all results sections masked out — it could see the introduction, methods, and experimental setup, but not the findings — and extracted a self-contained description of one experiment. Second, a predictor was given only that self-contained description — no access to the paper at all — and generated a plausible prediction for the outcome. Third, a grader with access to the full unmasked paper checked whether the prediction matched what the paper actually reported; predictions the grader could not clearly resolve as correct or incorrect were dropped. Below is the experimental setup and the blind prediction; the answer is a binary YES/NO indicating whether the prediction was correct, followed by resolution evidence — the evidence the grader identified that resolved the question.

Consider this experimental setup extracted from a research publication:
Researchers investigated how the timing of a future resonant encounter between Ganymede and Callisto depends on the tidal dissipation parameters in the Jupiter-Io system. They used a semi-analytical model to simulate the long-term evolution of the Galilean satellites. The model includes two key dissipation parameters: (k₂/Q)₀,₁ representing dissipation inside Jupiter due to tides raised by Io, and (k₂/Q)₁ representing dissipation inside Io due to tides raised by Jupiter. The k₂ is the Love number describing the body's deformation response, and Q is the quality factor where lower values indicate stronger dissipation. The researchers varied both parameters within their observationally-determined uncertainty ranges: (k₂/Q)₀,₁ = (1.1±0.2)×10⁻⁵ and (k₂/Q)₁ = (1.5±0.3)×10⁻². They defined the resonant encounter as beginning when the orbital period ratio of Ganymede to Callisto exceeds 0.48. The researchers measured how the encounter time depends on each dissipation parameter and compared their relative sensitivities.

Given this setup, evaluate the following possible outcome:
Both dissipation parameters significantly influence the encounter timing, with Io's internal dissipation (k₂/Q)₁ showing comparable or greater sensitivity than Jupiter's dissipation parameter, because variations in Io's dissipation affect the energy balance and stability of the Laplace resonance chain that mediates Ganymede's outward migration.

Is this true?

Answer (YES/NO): NO